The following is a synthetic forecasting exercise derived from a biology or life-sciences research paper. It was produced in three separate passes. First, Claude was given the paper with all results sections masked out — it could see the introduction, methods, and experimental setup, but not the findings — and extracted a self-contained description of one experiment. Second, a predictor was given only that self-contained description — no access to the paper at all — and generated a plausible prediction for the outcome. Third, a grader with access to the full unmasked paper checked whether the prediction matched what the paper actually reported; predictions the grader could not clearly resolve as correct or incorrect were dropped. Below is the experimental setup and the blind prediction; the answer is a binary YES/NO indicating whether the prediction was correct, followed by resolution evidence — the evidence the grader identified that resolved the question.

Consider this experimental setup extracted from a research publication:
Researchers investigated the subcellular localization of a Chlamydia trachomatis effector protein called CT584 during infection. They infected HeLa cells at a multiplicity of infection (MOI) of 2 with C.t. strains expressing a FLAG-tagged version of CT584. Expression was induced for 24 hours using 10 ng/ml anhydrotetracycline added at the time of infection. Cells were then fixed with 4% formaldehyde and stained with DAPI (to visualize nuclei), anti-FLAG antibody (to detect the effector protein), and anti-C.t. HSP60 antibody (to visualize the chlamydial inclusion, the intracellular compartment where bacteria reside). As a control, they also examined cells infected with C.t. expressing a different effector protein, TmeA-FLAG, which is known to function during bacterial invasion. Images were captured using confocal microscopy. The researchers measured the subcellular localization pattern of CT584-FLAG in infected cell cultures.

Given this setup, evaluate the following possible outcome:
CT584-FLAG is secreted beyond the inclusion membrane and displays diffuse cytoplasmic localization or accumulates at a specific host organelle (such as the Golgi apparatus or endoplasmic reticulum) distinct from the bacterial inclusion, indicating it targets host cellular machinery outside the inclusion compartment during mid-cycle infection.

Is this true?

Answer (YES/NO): NO